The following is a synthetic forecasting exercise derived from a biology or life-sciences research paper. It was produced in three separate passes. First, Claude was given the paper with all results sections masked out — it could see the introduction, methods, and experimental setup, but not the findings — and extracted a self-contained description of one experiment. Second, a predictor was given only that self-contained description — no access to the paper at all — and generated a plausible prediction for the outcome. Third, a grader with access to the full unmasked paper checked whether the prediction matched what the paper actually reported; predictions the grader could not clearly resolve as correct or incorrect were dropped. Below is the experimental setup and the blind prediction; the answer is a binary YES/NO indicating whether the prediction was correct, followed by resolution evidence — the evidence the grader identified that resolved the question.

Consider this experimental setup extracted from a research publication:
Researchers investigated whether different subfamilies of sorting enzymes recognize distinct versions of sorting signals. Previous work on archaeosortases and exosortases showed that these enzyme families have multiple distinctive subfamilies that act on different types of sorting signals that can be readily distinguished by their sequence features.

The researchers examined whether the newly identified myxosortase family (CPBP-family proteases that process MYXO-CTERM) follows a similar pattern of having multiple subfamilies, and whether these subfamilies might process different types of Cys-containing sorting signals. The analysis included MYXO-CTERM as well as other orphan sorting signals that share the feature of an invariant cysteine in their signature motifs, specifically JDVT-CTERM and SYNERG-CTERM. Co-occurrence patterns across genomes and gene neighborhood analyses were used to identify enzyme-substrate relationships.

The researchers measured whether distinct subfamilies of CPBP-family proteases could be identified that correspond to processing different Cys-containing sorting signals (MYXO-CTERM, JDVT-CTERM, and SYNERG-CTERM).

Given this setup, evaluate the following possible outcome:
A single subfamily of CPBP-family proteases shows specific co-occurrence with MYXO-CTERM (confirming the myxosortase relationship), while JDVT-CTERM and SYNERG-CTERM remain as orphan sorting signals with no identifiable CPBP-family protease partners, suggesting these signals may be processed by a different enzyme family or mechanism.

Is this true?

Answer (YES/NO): NO